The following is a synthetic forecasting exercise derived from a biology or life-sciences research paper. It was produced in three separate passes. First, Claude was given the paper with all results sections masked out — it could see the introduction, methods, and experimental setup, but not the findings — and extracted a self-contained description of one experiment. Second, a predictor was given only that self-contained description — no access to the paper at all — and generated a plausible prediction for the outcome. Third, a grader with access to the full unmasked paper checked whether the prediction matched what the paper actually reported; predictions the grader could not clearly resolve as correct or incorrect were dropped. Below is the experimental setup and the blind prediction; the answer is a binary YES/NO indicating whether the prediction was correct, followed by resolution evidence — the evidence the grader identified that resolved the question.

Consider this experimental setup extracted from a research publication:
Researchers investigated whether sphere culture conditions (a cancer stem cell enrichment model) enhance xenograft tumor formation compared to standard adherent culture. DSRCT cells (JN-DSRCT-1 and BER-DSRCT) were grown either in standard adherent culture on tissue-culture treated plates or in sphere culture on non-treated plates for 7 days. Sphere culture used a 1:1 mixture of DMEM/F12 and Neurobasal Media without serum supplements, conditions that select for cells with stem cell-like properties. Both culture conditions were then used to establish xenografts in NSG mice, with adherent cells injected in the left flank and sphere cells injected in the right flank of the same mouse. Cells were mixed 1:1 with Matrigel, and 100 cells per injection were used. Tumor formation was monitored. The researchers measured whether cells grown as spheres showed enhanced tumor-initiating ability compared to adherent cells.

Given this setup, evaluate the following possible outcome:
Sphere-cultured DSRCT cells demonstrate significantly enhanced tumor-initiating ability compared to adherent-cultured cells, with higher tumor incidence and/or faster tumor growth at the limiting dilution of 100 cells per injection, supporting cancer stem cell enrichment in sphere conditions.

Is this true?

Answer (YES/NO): NO